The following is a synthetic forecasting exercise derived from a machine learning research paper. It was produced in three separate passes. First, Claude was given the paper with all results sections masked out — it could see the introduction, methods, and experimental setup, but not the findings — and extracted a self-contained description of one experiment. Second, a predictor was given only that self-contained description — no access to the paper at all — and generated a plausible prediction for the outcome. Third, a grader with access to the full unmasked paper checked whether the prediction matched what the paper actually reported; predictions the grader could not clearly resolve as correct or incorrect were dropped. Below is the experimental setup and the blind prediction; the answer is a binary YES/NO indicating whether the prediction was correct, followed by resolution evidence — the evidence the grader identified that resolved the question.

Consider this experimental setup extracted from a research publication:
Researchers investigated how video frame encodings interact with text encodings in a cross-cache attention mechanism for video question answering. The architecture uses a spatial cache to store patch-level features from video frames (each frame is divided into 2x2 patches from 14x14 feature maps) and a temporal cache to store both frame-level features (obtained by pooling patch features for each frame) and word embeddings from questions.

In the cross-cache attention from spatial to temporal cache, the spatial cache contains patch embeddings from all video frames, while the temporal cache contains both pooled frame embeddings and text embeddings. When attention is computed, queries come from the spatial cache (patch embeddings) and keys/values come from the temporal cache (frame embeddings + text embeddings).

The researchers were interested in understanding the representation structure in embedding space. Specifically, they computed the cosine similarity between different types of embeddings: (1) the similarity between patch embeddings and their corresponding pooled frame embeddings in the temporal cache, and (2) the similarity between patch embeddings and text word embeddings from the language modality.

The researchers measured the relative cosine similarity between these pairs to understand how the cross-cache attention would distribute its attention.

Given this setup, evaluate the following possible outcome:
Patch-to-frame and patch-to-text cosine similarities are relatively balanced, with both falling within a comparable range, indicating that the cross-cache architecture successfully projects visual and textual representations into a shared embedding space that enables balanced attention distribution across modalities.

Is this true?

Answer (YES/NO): NO